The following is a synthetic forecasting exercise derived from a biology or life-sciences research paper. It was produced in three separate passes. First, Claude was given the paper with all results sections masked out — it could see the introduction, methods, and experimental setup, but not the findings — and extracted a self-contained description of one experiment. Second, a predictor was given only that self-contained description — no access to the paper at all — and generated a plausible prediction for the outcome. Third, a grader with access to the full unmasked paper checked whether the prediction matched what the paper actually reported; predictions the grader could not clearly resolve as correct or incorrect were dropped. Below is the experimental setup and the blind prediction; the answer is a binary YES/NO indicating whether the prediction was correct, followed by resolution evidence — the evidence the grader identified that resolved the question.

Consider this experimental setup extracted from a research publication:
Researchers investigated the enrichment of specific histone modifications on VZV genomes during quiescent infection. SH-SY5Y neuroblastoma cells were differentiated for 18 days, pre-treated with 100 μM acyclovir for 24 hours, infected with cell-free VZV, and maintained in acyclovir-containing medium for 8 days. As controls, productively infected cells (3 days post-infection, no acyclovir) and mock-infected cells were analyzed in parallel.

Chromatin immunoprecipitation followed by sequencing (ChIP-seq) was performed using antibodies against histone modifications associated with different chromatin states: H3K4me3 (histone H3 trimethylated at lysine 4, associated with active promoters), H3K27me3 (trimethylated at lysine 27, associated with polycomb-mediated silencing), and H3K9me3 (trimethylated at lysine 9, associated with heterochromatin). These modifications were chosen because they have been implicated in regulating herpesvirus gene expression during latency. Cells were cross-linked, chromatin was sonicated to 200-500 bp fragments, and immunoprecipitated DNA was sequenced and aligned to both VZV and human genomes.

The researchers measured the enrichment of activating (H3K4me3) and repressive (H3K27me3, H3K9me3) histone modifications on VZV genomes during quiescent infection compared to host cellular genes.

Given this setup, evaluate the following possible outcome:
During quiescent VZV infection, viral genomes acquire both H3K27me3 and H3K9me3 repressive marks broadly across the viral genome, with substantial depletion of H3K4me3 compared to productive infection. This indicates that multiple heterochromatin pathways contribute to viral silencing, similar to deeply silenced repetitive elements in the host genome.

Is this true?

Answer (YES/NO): NO